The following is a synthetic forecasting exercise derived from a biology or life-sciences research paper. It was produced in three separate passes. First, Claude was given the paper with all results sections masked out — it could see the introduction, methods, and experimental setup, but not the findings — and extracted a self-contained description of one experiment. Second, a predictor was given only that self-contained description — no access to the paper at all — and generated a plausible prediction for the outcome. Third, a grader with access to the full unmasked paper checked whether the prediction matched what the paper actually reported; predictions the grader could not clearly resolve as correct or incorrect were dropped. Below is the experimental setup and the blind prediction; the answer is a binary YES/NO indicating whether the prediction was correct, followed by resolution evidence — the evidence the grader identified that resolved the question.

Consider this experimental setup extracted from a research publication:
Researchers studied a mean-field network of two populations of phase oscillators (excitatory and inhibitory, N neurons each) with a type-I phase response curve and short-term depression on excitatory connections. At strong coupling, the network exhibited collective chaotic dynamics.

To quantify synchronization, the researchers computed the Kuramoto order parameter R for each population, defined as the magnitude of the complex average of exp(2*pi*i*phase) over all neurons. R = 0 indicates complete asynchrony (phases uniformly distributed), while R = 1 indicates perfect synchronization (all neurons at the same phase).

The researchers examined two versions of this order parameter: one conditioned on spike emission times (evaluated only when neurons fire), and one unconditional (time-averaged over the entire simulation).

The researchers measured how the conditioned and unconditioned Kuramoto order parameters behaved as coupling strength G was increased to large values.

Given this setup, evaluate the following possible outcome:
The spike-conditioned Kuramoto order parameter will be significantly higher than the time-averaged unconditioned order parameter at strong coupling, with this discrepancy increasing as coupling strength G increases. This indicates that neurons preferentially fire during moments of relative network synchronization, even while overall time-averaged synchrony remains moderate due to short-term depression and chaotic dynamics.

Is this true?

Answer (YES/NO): YES